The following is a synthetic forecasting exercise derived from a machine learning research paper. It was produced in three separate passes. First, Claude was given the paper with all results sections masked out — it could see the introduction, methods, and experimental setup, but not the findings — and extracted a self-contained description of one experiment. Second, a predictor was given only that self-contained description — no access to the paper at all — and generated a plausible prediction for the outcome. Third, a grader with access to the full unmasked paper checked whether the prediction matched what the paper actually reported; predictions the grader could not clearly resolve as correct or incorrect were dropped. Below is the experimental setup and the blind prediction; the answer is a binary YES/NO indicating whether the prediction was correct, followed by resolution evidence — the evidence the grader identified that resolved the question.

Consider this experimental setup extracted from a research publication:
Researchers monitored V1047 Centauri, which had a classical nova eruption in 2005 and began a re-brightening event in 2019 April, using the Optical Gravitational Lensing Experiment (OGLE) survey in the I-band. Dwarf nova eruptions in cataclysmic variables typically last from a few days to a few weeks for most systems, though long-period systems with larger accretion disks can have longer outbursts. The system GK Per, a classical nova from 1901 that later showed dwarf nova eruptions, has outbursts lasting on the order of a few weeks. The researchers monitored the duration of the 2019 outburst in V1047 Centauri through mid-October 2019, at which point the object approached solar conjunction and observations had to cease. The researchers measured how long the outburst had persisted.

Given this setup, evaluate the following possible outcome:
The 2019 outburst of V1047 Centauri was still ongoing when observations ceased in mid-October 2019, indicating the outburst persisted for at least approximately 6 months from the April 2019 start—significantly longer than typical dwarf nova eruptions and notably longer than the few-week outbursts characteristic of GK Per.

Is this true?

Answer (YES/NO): NO